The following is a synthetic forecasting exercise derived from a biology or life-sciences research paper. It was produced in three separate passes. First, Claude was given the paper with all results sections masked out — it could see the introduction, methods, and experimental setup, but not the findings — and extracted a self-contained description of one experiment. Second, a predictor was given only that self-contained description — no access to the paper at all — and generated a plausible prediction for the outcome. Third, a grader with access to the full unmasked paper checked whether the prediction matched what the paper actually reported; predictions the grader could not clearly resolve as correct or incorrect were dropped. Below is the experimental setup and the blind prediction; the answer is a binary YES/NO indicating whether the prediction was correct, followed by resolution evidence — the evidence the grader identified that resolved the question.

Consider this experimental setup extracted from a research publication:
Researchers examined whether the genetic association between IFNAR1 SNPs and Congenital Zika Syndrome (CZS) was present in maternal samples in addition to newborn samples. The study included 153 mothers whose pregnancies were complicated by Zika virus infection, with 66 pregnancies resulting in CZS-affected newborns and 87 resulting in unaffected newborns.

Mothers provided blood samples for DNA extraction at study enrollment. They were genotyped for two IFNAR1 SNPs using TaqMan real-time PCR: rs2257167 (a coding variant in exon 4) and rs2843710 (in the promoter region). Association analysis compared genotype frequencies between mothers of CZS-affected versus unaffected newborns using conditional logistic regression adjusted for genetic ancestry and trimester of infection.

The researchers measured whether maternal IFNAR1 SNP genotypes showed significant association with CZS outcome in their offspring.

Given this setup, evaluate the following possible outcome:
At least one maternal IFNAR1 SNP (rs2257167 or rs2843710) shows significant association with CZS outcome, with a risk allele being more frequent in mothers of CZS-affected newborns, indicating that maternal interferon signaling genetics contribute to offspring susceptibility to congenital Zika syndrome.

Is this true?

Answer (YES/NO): NO